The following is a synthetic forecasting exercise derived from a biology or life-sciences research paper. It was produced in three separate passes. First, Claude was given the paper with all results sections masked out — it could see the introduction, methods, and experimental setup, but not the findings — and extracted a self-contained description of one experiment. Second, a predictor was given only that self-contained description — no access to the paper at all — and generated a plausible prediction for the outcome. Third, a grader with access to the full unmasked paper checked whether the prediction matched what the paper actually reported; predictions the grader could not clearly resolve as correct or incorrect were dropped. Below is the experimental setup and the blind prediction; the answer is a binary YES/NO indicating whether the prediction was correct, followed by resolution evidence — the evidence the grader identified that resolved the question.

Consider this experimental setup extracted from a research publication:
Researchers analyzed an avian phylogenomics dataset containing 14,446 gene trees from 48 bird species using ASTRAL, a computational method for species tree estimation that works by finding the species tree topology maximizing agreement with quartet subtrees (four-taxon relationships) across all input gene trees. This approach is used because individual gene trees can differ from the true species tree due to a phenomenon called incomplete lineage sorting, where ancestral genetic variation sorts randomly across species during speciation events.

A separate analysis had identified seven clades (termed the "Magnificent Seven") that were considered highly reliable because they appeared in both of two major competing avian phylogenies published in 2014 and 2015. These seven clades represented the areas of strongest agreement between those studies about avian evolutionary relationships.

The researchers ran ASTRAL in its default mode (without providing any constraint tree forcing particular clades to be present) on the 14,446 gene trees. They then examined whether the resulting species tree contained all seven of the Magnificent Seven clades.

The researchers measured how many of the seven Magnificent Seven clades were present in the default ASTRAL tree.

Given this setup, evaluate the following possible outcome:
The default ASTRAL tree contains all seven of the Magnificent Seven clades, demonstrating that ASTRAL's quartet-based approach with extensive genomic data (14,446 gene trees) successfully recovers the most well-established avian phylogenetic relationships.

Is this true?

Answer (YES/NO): NO